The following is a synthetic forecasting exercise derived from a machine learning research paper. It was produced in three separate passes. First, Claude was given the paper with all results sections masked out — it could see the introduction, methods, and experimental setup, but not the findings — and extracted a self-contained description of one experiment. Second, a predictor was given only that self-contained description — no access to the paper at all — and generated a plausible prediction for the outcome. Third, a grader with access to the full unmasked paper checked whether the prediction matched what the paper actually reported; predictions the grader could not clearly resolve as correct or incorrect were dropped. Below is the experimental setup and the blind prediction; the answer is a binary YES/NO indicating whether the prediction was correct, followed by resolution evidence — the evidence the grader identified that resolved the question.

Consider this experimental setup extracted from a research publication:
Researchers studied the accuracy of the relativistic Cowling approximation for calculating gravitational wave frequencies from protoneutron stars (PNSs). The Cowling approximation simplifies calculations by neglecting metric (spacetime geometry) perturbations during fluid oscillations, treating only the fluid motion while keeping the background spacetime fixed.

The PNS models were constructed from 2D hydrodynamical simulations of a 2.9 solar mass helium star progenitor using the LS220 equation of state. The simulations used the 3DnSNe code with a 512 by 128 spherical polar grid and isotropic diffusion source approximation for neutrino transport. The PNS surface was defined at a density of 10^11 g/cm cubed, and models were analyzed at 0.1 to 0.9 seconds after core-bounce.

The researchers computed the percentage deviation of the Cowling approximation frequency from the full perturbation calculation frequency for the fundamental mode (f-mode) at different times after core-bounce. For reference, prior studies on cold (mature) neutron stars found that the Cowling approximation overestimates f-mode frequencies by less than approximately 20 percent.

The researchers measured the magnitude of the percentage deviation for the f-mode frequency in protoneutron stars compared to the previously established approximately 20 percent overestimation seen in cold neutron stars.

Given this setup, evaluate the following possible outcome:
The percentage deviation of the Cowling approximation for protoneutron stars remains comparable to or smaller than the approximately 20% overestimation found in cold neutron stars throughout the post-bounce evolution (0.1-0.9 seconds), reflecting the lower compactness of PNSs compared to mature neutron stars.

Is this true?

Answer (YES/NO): YES